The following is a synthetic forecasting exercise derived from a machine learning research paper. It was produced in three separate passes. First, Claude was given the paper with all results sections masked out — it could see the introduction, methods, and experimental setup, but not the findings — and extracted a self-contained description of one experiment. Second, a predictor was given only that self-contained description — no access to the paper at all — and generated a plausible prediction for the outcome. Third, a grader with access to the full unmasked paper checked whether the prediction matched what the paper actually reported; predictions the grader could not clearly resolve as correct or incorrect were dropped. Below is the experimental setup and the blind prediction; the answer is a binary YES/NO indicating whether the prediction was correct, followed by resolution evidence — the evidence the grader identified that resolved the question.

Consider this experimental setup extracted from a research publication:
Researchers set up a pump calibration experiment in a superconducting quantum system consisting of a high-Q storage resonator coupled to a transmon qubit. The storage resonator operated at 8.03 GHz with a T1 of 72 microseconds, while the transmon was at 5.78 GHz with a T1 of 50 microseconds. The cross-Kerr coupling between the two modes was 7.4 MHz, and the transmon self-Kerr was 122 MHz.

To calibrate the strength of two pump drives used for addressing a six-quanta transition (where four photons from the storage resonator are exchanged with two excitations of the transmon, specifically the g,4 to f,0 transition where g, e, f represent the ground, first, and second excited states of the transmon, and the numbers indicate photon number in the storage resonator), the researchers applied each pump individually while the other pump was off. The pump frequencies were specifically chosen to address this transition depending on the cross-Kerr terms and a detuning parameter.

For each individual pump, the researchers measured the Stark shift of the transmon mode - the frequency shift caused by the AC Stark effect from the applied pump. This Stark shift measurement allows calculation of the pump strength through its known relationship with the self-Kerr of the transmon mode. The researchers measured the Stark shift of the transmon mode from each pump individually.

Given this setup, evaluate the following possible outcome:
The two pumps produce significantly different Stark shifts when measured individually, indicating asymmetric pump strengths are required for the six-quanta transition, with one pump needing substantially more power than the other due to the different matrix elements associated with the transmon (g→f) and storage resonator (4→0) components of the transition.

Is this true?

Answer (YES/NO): NO